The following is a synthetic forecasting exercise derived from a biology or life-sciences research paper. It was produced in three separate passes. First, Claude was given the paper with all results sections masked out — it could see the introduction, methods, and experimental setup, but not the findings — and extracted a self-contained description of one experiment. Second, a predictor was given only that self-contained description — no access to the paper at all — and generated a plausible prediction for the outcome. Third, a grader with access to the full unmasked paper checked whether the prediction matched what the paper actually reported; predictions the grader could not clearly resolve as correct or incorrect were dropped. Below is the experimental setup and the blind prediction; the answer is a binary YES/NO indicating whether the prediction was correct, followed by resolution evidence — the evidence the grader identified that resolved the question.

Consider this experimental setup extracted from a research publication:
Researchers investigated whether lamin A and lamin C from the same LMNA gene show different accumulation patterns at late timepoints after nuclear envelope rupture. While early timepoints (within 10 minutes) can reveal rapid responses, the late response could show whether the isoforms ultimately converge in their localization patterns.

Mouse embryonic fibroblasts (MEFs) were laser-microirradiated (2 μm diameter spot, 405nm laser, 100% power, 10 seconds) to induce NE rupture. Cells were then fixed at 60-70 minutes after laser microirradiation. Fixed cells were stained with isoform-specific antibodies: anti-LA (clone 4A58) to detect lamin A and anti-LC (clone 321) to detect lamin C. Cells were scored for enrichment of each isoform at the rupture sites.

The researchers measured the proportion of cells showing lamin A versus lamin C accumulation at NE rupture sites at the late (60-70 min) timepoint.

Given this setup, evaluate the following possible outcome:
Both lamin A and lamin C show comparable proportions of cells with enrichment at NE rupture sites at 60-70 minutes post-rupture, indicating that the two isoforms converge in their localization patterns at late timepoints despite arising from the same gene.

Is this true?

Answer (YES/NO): NO